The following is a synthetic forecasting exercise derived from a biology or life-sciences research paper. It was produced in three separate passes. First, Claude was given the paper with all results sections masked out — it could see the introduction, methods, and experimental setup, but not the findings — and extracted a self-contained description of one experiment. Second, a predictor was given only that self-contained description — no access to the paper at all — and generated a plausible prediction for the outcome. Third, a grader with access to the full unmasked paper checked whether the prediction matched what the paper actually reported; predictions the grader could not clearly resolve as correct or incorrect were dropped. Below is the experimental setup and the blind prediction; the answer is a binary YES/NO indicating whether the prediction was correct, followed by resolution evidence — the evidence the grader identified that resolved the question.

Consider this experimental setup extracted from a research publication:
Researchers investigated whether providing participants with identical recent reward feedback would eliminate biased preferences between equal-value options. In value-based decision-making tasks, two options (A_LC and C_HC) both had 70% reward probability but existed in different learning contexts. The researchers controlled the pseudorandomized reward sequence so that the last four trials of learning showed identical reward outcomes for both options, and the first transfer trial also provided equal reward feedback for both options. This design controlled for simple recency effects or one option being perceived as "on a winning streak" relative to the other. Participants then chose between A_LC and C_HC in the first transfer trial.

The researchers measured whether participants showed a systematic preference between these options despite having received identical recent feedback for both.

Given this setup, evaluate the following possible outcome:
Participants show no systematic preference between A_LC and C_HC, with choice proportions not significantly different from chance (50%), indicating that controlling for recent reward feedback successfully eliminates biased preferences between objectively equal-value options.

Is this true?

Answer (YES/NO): NO